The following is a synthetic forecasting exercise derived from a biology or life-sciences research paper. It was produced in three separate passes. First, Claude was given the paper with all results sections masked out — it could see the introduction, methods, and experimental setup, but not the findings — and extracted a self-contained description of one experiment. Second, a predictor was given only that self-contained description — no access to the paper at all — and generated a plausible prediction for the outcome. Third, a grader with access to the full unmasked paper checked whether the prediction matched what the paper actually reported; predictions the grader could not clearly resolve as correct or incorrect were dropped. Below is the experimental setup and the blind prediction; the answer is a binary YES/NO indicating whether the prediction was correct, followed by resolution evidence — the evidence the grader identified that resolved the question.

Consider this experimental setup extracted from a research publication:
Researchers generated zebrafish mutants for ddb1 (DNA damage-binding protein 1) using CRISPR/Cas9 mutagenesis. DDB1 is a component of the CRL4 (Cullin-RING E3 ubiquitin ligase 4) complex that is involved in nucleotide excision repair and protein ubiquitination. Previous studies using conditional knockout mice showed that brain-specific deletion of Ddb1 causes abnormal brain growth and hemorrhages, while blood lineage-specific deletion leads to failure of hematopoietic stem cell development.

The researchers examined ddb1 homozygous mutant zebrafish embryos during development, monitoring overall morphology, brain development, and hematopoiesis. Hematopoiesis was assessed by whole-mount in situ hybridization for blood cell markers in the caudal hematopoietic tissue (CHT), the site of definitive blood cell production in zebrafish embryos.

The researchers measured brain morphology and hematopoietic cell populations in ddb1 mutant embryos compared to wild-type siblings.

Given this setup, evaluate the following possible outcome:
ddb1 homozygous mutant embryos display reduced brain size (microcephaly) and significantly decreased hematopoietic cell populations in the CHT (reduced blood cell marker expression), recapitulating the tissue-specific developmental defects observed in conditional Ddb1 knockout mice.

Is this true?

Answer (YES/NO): NO